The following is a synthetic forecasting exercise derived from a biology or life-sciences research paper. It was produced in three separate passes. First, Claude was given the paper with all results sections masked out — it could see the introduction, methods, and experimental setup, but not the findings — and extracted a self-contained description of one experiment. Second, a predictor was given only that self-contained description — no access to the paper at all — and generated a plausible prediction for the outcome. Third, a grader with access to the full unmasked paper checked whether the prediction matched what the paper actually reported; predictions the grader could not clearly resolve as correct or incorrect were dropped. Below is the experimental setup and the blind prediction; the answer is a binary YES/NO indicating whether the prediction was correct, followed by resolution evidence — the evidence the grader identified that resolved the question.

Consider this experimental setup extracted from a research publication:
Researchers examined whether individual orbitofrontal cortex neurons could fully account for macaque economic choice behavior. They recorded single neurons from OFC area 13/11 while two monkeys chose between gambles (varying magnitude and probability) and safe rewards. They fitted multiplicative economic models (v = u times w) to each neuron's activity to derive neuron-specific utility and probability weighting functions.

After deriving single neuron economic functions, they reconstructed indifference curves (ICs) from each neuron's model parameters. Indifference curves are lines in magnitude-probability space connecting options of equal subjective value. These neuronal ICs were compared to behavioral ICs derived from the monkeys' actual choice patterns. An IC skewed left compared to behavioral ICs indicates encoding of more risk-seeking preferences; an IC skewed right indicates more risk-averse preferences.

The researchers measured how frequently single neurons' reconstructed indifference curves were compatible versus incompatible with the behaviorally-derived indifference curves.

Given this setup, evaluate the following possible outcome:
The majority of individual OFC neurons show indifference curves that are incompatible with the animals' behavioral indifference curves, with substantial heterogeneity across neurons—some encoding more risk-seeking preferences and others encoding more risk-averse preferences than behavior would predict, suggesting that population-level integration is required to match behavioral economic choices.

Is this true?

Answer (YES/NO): YES